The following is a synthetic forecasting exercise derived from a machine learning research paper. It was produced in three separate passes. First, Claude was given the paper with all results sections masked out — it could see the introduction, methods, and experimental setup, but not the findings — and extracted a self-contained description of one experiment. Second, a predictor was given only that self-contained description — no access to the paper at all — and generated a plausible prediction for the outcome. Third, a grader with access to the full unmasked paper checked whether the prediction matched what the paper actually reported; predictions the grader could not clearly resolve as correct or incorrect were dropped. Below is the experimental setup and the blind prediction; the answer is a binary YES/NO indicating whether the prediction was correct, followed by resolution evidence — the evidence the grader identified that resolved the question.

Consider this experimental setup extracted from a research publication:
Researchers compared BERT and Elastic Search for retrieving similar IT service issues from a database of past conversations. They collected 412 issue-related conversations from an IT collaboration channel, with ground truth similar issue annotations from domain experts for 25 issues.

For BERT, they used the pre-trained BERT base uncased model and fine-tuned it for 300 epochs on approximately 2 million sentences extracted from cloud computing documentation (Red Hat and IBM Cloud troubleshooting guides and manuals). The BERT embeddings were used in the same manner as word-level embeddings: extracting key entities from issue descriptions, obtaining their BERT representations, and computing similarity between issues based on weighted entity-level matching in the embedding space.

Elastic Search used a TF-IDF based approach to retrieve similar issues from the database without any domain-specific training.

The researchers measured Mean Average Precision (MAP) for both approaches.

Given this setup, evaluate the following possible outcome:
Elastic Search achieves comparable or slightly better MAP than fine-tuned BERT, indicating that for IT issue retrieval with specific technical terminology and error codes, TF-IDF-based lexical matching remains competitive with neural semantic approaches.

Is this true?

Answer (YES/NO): NO